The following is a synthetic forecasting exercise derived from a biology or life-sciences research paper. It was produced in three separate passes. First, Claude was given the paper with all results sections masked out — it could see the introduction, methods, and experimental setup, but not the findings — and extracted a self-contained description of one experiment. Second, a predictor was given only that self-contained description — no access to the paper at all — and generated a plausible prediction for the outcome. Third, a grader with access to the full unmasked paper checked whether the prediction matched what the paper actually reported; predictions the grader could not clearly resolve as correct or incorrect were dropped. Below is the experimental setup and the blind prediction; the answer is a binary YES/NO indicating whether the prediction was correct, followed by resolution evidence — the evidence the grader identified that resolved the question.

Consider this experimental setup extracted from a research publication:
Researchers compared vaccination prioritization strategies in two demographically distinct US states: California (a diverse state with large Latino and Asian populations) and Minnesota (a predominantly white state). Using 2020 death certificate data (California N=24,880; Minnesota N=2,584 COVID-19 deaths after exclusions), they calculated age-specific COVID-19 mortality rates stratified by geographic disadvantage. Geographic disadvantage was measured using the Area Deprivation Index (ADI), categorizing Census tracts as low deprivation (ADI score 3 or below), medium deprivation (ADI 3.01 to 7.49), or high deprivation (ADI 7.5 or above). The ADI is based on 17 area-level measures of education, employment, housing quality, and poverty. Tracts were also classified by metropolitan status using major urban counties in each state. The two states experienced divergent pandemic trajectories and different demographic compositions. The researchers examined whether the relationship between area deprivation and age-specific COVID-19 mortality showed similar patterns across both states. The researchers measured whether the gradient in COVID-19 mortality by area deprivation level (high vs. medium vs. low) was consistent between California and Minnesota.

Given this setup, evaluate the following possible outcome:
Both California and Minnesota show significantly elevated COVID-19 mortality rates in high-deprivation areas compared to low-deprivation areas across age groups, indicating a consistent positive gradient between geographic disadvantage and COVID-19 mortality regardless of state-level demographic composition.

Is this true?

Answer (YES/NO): YES